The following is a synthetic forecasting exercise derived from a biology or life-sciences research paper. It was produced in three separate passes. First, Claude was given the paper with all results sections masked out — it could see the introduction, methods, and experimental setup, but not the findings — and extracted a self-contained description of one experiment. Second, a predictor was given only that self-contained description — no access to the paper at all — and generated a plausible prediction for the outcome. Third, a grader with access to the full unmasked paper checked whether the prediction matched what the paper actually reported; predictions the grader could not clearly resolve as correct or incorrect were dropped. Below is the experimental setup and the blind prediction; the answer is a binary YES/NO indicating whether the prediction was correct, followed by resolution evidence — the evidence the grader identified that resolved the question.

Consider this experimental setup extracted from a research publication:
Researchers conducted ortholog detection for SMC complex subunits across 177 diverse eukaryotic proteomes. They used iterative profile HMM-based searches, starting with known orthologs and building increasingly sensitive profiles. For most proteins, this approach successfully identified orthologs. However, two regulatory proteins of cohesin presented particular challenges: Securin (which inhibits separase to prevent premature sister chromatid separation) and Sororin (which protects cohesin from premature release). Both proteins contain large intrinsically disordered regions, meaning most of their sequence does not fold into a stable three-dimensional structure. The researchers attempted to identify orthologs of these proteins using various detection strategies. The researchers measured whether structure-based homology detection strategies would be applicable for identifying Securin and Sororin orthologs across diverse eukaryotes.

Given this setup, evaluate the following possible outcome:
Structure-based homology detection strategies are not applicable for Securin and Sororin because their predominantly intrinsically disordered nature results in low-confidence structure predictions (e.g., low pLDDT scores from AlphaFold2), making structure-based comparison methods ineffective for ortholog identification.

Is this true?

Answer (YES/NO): YES